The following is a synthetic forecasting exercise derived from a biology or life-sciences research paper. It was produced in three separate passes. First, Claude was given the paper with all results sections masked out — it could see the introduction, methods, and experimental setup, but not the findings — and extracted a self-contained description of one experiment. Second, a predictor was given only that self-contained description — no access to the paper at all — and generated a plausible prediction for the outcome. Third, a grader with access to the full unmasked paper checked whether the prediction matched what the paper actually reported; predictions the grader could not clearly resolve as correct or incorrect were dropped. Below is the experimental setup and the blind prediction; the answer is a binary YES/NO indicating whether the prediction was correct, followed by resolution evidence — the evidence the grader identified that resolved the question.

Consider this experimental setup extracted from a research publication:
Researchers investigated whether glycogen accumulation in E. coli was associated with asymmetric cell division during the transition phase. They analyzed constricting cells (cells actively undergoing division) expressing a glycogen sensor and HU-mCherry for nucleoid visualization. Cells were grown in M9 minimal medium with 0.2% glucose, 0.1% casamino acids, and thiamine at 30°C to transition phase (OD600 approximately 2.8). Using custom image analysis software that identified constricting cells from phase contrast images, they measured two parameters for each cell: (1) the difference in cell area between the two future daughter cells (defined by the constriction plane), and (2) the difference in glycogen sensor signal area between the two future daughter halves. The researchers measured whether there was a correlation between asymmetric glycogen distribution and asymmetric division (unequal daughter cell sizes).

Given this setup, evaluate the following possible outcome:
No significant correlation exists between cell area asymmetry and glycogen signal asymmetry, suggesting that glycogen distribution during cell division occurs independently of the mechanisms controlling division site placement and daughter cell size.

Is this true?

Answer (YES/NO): NO